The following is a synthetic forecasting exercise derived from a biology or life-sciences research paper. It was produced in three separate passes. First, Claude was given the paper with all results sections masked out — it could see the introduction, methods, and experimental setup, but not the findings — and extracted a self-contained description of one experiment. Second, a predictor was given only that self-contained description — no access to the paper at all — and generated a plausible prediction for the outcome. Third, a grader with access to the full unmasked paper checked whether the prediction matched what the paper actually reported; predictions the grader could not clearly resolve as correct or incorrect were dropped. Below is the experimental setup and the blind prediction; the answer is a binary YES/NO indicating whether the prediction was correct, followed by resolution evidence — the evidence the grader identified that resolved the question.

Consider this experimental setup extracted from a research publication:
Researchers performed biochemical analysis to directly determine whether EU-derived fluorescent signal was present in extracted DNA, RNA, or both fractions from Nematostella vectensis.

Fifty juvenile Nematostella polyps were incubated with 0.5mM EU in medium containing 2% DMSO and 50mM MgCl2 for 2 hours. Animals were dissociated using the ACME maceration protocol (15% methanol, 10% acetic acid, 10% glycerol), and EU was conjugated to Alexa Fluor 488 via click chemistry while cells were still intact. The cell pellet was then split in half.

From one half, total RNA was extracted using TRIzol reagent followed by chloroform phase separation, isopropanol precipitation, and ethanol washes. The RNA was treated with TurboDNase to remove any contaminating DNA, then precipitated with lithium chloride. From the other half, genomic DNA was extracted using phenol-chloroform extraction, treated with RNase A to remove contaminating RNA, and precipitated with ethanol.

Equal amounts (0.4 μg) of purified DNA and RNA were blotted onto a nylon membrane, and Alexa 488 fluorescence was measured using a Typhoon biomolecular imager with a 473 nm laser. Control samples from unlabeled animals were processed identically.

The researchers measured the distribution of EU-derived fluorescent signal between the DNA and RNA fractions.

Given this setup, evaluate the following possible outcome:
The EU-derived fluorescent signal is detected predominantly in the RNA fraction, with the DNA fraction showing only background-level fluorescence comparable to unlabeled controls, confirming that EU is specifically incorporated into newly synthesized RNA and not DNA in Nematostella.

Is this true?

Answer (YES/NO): NO